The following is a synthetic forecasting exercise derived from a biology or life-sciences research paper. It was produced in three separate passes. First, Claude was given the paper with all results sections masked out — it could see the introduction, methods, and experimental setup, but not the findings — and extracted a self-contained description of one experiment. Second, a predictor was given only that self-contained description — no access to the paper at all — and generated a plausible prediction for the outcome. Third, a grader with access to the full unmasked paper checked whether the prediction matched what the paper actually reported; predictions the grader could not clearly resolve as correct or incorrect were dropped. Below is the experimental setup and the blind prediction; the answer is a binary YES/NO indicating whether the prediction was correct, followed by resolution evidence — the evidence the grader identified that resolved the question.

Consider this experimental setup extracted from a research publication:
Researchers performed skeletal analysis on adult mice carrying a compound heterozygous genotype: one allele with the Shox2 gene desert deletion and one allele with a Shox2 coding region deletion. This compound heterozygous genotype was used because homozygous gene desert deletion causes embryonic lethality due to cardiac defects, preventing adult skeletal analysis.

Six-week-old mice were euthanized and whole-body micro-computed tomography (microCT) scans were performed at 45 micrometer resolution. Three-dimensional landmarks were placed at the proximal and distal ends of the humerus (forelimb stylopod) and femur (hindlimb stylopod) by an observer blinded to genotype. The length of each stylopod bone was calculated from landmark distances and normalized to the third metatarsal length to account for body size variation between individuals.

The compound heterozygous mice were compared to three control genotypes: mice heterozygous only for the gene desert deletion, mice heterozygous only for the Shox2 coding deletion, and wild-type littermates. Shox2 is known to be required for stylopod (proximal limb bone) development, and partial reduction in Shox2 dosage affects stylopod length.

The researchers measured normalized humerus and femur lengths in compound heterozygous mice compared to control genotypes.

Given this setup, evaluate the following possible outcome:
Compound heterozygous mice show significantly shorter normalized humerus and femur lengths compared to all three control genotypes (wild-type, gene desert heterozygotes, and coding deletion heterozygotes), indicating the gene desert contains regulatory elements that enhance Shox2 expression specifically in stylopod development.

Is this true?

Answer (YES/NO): YES